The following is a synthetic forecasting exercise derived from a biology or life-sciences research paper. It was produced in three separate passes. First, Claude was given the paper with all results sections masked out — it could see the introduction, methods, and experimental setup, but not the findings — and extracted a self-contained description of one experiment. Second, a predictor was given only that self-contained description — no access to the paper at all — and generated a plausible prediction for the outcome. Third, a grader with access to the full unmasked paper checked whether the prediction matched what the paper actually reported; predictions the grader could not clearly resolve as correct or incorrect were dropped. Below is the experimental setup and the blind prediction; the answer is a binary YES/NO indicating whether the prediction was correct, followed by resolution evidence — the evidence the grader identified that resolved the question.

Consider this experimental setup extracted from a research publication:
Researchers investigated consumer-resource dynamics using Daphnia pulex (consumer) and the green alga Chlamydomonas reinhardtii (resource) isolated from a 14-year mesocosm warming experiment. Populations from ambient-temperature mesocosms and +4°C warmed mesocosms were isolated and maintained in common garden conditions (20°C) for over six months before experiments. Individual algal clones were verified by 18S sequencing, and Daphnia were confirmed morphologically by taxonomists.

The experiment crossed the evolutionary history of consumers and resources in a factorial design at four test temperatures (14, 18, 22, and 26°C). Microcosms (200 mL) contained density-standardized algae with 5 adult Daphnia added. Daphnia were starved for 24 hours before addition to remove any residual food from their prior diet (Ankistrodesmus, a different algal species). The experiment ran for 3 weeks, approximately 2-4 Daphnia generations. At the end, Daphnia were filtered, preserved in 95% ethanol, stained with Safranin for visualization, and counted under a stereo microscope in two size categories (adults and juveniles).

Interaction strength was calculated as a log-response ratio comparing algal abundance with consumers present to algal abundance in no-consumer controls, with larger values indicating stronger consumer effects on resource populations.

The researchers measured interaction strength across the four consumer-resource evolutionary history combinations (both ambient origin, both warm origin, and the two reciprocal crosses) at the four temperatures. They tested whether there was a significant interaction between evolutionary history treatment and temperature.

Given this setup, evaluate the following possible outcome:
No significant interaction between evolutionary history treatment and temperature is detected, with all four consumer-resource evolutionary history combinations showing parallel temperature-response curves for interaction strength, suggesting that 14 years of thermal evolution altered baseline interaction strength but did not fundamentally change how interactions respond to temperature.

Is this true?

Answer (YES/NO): NO